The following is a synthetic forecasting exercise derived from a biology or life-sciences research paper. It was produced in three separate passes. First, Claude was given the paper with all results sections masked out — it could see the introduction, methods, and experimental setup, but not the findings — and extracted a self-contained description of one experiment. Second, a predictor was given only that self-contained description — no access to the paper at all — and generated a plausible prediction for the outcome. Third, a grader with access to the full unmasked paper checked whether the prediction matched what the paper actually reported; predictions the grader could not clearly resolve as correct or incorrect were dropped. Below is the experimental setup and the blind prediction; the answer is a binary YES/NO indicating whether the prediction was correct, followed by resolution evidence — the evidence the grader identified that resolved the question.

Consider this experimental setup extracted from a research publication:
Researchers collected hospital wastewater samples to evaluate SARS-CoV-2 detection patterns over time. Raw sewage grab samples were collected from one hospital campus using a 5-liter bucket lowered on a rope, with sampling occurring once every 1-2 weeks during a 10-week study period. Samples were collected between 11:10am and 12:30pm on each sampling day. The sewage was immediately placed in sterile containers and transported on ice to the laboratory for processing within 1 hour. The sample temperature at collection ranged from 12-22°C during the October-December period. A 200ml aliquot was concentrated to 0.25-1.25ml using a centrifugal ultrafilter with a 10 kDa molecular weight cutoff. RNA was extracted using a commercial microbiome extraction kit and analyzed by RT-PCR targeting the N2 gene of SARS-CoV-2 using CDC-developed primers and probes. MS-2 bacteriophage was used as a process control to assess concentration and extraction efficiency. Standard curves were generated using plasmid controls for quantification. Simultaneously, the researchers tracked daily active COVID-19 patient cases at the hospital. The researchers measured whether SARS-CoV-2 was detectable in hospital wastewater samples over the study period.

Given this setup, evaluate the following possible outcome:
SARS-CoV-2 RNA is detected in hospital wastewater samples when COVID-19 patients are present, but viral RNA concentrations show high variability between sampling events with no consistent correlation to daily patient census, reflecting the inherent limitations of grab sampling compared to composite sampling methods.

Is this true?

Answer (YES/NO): NO